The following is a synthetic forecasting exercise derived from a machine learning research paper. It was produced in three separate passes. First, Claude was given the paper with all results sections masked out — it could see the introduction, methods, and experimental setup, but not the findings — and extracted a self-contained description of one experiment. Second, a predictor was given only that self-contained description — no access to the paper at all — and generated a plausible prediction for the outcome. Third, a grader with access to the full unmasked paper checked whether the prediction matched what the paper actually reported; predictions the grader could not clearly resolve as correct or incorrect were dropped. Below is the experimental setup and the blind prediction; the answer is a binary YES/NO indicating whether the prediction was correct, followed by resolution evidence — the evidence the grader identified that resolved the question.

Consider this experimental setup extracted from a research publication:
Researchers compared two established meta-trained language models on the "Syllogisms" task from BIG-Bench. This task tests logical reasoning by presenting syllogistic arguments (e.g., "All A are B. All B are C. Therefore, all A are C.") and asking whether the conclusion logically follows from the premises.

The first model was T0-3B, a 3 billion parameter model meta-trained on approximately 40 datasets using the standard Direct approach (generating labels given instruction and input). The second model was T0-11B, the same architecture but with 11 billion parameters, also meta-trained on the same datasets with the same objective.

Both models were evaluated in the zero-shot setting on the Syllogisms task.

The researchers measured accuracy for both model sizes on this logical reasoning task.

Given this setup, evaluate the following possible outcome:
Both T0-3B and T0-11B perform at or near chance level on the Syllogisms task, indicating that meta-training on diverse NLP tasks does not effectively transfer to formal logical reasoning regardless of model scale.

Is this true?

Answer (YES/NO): YES